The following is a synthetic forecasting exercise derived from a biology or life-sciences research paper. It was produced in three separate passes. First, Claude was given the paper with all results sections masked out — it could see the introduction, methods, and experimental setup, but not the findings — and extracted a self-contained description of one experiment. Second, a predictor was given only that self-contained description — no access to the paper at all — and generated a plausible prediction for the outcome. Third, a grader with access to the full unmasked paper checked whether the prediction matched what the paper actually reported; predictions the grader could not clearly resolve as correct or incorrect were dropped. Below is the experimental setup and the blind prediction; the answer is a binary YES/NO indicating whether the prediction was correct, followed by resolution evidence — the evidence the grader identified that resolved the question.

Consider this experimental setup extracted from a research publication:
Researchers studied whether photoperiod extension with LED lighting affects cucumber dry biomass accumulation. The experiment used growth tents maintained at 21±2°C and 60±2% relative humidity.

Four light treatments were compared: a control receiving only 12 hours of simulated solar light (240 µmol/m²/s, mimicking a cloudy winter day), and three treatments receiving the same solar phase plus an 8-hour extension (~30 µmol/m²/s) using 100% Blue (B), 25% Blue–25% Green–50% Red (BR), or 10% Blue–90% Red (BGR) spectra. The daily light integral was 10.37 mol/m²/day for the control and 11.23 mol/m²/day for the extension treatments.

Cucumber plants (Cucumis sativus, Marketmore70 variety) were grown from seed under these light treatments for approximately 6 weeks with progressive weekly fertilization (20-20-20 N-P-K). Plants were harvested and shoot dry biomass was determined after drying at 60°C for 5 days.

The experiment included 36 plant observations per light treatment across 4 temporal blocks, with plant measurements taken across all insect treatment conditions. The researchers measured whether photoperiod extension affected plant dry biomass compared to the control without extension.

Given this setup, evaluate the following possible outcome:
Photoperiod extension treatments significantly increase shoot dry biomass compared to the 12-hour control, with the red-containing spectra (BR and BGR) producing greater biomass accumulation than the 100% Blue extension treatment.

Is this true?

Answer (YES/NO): NO